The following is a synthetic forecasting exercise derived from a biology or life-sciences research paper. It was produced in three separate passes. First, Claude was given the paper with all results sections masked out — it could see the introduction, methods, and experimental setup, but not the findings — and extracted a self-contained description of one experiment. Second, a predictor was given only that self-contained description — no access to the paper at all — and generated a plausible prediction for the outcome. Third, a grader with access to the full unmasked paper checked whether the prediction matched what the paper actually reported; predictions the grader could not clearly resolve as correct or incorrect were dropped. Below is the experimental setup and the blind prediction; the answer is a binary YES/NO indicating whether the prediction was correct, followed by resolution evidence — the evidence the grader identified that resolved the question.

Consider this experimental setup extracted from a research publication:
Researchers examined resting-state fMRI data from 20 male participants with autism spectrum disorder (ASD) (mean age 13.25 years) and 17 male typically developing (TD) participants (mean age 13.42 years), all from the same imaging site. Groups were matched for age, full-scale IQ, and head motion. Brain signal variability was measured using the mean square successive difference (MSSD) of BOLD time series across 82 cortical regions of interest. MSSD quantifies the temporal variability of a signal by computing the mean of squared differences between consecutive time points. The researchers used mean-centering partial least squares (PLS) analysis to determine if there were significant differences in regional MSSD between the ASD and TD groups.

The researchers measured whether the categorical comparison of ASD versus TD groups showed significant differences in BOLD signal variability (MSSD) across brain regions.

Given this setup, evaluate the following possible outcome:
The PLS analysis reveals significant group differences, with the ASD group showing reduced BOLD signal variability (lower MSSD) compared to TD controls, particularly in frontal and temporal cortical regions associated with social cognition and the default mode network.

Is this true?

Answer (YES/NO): NO